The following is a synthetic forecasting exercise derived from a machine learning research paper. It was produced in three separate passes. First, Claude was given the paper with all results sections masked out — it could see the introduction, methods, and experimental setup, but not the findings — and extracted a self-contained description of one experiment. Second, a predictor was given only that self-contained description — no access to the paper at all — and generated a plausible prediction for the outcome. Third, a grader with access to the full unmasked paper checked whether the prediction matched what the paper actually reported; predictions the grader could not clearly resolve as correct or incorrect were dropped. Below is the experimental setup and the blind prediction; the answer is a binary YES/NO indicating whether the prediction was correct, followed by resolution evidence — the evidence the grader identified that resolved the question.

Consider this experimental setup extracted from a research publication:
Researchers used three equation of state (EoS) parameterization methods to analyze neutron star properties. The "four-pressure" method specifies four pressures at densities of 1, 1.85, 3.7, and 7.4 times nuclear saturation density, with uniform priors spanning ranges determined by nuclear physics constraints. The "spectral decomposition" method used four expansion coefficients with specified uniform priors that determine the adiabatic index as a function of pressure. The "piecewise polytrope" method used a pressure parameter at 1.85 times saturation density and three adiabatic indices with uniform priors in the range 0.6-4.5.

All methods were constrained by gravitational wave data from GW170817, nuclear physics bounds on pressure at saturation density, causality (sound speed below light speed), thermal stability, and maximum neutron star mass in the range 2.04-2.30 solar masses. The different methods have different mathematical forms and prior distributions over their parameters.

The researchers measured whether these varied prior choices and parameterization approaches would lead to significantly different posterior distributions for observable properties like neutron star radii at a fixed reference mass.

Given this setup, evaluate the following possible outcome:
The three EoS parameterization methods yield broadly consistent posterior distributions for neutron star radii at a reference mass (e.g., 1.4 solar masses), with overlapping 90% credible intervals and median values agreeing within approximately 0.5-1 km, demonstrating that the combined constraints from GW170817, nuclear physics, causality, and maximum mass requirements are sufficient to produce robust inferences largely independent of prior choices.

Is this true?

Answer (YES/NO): YES